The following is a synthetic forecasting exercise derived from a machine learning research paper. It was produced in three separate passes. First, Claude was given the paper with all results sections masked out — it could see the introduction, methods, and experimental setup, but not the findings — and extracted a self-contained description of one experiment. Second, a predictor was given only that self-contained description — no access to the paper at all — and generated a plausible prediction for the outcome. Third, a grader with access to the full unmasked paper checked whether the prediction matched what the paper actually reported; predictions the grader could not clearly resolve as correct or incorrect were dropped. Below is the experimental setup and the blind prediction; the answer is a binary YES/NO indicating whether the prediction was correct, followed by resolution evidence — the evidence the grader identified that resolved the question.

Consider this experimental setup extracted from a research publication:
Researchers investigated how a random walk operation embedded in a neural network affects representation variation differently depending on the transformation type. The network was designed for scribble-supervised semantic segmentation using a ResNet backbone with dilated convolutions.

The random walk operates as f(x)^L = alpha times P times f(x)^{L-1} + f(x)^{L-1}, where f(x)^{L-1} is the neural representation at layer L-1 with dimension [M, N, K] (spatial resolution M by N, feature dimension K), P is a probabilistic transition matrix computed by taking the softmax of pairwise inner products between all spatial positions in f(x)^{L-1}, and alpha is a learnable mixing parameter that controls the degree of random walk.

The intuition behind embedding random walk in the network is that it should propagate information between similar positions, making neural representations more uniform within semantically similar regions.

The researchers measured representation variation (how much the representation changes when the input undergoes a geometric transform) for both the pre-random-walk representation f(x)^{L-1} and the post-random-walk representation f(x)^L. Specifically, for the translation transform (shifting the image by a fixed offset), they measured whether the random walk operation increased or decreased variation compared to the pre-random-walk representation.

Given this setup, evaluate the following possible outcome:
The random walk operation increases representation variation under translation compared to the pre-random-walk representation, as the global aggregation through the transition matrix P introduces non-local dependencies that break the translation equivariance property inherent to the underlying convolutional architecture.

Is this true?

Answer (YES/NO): YES